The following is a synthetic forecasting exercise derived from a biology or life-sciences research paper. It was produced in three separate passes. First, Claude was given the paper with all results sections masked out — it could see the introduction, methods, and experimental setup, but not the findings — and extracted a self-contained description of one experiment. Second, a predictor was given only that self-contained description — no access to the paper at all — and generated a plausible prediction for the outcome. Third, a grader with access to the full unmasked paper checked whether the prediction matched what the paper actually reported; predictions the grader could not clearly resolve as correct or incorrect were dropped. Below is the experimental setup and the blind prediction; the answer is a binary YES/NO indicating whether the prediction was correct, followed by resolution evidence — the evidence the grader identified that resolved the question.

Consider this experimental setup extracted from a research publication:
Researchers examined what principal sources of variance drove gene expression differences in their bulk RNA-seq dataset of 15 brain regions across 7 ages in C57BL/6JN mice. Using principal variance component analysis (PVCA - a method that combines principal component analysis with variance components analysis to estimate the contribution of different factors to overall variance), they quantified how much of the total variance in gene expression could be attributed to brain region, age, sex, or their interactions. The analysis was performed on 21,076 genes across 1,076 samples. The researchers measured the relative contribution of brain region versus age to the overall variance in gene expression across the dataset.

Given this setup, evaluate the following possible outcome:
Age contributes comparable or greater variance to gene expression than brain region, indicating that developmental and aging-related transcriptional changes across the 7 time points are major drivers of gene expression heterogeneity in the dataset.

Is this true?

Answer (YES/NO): NO